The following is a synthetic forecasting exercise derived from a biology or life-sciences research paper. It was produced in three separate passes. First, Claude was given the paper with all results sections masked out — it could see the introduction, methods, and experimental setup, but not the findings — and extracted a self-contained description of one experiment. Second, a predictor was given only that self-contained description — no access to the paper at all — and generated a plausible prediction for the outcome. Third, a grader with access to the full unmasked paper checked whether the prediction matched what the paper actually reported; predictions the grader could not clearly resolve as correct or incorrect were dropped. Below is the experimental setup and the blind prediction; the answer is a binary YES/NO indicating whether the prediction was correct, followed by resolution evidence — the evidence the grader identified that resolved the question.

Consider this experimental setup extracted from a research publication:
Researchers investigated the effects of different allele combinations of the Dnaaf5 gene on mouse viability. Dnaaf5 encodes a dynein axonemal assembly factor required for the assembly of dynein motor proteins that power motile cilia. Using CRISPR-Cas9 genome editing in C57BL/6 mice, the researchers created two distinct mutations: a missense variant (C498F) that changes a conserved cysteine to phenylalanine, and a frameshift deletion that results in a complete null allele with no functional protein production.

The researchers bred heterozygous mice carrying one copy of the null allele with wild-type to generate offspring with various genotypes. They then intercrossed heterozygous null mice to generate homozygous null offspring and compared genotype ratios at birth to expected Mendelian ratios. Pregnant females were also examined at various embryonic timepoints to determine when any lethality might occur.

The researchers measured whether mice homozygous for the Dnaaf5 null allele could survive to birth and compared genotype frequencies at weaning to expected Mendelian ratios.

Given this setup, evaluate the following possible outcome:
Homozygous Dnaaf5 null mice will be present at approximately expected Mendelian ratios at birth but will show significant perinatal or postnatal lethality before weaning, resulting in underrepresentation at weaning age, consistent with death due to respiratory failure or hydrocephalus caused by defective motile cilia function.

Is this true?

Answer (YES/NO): NO